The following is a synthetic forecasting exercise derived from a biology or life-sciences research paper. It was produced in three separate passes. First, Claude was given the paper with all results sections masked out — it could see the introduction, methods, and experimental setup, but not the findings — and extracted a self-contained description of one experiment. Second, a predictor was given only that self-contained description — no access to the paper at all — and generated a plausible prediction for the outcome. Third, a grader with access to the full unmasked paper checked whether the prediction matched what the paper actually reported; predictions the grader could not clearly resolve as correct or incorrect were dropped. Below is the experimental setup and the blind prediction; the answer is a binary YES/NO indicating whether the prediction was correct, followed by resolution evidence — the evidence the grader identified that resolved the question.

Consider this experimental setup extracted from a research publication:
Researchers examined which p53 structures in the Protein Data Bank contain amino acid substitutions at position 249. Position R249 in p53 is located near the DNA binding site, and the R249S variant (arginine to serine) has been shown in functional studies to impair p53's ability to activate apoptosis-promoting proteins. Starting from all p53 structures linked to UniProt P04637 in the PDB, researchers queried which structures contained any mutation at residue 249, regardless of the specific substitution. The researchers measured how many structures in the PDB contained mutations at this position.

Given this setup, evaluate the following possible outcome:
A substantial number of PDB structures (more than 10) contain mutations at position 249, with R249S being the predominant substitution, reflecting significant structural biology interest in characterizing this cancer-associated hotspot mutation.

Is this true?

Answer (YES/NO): YES